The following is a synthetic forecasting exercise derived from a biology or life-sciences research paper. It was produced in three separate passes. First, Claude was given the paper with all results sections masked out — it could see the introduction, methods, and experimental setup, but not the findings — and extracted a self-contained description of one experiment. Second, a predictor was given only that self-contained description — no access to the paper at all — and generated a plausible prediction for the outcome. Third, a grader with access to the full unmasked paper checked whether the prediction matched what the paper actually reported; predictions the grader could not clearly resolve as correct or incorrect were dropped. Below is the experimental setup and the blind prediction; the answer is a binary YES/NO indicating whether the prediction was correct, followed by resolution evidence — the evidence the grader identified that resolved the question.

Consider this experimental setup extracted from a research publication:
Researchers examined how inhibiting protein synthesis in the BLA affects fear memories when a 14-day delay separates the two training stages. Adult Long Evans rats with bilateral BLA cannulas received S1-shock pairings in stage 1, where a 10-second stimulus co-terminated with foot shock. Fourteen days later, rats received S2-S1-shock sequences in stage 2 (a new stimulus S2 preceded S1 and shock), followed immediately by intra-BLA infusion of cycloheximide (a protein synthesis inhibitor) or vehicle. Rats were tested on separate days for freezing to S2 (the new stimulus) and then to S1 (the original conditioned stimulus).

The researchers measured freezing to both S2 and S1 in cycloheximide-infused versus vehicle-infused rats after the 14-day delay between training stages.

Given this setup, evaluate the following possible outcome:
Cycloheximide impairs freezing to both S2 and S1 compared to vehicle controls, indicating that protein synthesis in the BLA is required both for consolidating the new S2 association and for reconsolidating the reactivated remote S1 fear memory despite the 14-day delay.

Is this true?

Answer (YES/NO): NO